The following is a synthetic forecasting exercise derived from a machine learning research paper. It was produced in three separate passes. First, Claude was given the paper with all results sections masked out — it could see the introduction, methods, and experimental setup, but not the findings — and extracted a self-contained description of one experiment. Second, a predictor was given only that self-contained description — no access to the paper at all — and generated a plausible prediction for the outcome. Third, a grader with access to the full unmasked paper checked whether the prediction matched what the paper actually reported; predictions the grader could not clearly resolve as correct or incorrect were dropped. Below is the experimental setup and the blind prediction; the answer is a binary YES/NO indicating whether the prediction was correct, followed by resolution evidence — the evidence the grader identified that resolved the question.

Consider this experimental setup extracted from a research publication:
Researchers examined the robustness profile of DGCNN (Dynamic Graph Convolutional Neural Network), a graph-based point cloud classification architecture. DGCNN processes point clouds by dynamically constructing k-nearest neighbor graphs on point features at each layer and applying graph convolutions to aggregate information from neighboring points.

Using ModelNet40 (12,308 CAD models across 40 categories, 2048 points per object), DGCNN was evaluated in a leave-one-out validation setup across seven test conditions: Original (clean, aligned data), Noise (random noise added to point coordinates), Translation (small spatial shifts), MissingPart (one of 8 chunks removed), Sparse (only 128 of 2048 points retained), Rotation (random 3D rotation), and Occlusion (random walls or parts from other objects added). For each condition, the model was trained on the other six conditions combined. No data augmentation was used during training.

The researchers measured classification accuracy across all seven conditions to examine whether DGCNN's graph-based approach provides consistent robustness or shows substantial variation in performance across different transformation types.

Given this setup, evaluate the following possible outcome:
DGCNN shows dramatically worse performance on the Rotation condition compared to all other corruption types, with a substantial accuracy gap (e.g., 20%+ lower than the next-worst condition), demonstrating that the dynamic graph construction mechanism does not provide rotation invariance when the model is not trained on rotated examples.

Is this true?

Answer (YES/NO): NO